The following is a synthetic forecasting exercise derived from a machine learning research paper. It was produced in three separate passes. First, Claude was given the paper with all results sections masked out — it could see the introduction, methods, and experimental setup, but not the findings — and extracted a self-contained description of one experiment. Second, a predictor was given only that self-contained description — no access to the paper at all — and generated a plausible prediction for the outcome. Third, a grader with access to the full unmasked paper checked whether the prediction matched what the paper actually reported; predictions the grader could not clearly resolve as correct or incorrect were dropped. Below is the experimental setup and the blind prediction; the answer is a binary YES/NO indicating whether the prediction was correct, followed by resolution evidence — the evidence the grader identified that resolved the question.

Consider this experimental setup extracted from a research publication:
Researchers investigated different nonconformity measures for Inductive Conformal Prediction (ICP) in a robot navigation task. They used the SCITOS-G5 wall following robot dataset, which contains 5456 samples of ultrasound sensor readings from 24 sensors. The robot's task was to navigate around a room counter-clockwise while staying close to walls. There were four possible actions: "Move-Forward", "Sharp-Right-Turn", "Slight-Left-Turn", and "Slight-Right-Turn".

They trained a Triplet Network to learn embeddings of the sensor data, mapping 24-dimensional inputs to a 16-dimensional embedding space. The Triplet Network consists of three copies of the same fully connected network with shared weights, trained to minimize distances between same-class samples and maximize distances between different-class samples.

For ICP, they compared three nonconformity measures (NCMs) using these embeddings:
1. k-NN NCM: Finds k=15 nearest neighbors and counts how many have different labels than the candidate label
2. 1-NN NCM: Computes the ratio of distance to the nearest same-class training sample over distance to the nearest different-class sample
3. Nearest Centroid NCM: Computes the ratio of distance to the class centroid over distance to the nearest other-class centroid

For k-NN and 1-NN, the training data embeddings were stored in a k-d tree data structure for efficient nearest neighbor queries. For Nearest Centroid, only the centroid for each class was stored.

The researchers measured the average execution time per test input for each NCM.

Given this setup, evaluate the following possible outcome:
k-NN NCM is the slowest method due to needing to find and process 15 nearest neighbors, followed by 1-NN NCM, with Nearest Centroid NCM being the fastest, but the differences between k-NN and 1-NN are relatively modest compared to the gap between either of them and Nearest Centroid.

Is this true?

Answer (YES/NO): NO